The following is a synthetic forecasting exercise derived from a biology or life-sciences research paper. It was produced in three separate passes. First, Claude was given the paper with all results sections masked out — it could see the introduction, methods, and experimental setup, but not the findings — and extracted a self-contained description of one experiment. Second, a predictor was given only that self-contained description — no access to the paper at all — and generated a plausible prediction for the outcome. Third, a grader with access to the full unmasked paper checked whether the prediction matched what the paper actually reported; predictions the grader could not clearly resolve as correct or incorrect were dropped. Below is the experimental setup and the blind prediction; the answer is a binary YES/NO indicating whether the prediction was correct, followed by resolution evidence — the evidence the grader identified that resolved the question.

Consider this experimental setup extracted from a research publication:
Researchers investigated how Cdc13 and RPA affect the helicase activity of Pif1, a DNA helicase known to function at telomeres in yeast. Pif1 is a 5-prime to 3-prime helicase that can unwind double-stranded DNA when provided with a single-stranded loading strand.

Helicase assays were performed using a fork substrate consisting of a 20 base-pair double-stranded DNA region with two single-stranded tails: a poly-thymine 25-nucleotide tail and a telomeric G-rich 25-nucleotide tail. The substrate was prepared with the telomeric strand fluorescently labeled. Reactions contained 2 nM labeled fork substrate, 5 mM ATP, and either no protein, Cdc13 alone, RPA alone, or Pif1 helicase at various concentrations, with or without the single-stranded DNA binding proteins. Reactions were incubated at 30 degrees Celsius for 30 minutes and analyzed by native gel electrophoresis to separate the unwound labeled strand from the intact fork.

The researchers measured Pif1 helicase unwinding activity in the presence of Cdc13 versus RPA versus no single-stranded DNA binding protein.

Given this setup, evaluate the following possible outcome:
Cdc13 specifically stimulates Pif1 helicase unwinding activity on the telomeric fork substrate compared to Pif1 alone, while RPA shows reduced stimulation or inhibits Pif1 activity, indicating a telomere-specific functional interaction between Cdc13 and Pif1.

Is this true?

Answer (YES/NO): NO